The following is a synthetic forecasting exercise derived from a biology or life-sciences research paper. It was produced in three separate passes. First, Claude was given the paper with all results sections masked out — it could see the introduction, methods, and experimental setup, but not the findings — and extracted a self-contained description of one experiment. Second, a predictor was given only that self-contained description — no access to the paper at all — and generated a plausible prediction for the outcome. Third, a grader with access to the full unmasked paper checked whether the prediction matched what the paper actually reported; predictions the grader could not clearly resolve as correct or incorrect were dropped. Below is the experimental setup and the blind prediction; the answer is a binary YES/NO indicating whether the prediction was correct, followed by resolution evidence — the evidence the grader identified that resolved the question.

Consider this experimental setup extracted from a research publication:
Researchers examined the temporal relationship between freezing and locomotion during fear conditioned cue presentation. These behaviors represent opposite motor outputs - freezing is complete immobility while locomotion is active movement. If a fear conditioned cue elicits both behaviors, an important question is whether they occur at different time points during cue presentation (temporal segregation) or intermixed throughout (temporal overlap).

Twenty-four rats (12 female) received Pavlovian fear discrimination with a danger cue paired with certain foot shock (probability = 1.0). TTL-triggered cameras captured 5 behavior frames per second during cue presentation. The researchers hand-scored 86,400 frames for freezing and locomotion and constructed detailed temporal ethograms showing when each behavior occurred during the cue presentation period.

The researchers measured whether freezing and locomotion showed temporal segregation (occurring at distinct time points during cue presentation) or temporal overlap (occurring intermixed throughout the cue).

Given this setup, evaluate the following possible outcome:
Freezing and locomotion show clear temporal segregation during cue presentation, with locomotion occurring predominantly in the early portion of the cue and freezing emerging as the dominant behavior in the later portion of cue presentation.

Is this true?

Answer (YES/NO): NO